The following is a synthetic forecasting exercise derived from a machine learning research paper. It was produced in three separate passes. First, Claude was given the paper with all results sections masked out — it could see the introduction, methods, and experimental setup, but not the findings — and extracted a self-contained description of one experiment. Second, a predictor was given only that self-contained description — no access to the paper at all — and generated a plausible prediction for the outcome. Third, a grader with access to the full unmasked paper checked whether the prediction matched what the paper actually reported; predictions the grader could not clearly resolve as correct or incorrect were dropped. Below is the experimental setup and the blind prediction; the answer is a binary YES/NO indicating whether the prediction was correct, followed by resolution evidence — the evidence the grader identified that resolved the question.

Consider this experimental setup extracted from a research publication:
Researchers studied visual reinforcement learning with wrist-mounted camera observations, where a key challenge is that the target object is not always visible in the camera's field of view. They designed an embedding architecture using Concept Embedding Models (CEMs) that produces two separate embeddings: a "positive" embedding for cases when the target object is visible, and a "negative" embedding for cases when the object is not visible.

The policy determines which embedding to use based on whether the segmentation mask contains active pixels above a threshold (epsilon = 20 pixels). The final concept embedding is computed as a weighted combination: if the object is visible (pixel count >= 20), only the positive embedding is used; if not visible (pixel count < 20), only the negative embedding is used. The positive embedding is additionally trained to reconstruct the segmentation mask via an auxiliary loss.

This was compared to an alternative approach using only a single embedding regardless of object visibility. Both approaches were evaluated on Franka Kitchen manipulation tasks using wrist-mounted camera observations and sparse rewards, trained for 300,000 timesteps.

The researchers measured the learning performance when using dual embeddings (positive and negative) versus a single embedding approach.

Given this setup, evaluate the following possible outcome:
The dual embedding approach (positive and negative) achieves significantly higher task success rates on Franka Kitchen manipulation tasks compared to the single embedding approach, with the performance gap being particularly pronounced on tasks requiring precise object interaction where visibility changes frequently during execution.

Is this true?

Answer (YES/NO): NO